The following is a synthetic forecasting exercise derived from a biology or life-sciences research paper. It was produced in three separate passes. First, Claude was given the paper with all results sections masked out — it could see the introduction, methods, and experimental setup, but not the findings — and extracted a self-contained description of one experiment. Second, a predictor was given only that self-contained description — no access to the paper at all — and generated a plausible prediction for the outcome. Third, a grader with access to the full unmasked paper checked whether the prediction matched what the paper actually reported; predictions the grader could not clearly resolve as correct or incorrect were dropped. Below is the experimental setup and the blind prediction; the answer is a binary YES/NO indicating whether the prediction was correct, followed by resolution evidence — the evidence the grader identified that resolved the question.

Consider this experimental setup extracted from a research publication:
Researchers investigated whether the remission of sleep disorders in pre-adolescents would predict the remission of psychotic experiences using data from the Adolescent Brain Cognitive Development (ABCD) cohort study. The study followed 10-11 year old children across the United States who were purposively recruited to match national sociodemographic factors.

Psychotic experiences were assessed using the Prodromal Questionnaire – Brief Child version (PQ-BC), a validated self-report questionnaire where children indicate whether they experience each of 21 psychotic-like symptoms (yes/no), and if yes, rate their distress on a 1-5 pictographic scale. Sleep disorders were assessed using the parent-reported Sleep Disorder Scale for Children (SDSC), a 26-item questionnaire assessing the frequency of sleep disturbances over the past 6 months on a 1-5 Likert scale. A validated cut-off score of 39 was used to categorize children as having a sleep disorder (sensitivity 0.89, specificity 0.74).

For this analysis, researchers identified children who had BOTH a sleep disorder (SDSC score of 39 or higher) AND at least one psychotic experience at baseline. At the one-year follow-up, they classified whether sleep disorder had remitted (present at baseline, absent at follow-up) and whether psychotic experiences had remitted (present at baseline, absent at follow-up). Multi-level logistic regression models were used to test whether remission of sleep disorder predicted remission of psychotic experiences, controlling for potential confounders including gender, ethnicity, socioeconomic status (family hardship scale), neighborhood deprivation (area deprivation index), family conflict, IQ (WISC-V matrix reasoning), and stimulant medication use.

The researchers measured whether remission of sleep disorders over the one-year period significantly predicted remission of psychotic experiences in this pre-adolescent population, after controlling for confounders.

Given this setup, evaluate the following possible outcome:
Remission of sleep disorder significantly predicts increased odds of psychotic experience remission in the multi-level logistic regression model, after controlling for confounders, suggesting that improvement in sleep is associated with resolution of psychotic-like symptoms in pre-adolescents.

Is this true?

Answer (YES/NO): NO